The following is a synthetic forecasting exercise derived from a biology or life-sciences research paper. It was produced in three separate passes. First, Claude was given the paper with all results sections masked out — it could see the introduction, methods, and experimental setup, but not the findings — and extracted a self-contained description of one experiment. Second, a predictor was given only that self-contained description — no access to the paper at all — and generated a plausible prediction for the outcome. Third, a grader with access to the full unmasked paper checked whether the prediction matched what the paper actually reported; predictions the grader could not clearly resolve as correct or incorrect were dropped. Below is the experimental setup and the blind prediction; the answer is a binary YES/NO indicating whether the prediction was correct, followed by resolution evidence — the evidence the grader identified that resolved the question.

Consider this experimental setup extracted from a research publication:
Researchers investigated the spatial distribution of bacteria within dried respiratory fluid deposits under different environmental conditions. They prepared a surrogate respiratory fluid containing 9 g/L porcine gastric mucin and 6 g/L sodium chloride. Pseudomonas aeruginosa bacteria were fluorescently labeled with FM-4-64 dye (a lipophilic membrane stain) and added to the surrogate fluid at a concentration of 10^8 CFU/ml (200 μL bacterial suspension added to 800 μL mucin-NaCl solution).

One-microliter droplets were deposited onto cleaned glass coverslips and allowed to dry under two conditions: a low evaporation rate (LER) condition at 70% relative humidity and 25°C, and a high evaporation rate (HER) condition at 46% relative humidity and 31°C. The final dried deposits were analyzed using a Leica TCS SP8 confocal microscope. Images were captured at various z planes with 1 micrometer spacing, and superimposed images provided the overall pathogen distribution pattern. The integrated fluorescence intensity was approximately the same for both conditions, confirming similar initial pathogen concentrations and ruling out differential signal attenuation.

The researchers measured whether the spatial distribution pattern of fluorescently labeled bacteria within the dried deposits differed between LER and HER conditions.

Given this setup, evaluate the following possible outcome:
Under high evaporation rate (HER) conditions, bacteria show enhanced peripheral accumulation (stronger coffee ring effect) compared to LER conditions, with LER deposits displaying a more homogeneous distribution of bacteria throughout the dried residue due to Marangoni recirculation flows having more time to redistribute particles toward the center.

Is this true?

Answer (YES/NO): NO